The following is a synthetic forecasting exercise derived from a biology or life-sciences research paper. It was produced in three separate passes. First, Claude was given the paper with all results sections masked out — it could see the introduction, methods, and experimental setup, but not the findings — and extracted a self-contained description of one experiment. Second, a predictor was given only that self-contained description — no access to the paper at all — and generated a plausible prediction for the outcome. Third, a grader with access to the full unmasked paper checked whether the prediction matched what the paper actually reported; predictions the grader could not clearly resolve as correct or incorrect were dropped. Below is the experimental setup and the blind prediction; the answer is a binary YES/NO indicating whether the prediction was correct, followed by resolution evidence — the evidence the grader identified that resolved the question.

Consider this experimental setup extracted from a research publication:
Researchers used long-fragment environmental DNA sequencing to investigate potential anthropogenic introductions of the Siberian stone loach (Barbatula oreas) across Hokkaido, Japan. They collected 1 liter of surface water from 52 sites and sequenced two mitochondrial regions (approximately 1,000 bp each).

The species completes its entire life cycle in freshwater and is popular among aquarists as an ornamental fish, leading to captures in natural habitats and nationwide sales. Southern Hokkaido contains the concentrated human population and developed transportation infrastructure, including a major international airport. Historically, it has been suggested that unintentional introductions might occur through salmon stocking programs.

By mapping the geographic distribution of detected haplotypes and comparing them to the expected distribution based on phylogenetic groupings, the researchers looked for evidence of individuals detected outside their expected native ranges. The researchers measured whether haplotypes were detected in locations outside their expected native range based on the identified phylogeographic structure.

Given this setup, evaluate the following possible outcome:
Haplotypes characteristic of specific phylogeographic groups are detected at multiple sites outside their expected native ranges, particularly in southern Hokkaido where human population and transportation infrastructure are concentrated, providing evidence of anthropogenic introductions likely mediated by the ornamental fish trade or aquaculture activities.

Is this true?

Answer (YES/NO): NO